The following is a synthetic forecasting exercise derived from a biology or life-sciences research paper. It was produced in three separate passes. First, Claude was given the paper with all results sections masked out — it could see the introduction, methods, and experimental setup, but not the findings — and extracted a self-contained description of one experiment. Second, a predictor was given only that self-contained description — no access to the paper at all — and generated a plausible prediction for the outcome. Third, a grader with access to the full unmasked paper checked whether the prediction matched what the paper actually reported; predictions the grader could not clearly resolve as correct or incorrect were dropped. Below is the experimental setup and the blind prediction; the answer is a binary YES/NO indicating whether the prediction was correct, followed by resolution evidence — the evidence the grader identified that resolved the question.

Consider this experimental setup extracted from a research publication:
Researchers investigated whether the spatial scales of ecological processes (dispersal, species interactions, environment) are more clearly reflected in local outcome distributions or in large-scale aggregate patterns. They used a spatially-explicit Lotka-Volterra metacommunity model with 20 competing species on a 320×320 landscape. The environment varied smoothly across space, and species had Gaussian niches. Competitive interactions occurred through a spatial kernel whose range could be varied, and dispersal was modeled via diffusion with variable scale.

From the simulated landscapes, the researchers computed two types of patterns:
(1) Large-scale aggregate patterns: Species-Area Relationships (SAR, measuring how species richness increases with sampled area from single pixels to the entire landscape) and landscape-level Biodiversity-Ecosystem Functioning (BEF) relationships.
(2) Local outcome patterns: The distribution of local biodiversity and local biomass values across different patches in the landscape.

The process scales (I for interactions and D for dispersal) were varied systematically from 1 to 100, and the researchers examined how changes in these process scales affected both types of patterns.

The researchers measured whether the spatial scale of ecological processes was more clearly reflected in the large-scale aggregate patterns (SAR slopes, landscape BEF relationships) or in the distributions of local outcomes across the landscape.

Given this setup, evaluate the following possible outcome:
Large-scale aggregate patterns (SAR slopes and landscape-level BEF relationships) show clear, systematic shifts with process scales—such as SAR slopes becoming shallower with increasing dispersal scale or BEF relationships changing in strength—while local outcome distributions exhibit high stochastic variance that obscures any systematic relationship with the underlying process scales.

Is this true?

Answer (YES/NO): NO